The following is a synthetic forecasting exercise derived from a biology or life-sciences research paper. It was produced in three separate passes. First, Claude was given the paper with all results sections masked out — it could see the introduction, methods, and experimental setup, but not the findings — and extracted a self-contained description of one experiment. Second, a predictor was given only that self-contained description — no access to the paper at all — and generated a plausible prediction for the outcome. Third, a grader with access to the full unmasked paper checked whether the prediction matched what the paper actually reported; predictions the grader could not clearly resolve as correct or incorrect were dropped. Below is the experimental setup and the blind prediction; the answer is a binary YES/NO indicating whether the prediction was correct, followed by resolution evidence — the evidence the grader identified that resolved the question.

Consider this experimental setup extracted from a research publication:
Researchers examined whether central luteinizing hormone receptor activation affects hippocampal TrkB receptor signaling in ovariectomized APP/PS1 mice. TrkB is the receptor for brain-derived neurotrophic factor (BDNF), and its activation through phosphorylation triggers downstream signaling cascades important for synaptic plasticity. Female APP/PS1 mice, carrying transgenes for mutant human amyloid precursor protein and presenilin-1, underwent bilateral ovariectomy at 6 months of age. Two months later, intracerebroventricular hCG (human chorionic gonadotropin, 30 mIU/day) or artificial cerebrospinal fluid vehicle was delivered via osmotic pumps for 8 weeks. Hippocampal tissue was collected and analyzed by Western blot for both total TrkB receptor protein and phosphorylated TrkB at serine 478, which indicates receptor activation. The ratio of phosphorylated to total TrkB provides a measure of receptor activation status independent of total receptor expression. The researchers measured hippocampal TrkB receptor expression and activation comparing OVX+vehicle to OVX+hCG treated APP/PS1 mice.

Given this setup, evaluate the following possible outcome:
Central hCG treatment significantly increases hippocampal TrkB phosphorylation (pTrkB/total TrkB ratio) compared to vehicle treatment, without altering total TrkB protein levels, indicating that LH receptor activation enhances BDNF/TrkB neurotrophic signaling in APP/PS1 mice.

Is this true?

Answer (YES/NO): NO